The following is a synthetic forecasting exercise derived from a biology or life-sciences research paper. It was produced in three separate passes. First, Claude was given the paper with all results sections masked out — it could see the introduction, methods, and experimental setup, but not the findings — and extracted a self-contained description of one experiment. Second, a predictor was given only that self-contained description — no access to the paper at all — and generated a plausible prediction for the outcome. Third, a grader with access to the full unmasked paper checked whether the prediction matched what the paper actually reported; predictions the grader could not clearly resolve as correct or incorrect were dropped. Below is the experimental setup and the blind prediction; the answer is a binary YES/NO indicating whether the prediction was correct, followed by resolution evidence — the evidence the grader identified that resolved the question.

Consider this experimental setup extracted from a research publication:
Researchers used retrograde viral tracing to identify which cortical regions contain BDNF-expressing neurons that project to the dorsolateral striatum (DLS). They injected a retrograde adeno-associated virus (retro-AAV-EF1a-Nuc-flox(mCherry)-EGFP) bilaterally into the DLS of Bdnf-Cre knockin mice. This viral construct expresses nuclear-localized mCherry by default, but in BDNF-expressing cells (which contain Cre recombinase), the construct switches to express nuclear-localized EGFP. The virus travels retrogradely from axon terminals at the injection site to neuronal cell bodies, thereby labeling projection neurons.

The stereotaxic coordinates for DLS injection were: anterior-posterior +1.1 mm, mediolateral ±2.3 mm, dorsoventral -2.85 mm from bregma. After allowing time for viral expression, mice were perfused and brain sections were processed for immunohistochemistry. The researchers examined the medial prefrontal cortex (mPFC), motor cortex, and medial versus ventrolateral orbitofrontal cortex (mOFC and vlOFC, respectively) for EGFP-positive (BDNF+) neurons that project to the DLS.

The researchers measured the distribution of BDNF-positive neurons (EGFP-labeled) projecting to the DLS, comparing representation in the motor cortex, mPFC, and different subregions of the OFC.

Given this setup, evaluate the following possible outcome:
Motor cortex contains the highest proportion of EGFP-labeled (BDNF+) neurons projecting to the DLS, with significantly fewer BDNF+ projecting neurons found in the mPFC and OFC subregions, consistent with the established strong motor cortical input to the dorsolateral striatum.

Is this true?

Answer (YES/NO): NO